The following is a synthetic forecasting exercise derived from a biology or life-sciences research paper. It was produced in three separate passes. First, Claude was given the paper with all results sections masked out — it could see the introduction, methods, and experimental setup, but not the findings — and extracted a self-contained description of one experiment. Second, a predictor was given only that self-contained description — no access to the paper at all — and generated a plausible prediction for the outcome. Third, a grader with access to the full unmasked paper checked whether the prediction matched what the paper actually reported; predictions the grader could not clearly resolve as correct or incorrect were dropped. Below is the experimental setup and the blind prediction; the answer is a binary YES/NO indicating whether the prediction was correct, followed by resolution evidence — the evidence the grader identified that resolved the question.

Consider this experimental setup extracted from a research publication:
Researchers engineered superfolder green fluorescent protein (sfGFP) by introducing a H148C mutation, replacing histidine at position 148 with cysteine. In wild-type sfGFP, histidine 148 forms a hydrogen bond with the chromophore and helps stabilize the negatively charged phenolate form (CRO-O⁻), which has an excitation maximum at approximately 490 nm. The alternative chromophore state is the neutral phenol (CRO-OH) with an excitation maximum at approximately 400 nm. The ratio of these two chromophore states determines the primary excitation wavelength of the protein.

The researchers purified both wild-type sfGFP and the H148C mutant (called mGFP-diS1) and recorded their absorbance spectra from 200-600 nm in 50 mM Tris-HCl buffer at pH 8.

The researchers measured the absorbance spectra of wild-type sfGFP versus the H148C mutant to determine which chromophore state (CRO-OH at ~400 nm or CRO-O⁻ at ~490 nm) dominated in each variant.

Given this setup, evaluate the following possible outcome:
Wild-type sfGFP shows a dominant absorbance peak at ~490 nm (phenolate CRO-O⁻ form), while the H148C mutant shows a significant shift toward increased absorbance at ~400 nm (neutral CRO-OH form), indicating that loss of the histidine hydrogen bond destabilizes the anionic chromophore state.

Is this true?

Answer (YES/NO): YES